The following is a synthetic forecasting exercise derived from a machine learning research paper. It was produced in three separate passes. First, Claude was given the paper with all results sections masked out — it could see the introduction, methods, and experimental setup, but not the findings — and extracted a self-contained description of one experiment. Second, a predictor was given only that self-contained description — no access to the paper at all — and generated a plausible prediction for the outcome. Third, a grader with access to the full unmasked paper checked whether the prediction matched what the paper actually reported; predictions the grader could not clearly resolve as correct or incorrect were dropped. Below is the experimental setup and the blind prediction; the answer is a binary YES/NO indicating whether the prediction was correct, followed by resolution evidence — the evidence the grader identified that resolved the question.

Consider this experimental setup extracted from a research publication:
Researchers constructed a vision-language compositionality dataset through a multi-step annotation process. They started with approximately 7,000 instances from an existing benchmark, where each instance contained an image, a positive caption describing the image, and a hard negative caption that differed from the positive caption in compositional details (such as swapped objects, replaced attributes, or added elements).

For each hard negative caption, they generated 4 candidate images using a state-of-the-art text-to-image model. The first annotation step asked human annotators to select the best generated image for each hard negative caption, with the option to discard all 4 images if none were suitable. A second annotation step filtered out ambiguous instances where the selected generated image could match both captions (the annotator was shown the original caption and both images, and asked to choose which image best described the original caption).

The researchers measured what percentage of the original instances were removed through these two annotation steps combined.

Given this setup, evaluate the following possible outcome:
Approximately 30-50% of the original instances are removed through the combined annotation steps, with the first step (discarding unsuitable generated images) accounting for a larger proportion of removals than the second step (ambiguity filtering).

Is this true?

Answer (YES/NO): NO